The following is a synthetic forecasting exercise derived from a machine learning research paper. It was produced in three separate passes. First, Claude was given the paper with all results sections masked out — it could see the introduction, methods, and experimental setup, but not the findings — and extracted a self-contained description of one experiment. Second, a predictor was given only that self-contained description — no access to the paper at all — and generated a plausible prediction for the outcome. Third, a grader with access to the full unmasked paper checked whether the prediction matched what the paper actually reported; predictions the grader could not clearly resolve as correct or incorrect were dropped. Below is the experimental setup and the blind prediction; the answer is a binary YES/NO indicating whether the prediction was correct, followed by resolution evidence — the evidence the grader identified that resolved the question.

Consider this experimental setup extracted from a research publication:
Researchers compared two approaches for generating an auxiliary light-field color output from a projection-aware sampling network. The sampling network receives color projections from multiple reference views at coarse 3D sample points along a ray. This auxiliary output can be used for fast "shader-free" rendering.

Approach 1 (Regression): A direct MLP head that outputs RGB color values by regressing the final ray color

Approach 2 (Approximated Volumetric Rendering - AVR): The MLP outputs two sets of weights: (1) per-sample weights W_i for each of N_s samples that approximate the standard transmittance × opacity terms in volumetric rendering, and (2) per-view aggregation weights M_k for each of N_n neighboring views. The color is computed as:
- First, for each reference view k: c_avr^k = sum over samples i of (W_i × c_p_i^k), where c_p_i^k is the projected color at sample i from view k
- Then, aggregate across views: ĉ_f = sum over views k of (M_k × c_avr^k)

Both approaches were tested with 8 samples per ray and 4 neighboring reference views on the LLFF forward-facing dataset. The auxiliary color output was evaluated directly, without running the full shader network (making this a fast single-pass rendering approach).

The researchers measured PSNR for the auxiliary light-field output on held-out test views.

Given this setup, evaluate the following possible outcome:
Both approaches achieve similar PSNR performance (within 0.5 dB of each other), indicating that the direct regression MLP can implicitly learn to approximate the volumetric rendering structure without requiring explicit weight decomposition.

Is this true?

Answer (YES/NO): NO